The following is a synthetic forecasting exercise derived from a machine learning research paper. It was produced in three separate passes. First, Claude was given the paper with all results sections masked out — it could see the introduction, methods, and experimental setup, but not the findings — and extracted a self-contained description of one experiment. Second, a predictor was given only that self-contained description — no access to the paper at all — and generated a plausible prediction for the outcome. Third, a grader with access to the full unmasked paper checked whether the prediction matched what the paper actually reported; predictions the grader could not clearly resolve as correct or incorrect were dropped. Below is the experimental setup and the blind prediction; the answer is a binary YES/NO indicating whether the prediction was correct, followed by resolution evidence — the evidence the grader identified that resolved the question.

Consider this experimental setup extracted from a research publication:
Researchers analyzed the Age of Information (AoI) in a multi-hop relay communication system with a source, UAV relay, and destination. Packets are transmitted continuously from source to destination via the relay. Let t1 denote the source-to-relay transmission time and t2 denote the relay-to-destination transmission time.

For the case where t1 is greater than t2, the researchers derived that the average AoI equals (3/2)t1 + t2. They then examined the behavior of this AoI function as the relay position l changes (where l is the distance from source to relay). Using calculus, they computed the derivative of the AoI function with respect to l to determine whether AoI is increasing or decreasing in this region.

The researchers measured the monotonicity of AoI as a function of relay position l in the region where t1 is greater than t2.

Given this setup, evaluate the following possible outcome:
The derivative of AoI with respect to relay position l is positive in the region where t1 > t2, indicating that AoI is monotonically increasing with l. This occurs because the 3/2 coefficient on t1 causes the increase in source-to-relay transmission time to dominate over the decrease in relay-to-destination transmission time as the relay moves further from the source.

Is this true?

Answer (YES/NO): YES